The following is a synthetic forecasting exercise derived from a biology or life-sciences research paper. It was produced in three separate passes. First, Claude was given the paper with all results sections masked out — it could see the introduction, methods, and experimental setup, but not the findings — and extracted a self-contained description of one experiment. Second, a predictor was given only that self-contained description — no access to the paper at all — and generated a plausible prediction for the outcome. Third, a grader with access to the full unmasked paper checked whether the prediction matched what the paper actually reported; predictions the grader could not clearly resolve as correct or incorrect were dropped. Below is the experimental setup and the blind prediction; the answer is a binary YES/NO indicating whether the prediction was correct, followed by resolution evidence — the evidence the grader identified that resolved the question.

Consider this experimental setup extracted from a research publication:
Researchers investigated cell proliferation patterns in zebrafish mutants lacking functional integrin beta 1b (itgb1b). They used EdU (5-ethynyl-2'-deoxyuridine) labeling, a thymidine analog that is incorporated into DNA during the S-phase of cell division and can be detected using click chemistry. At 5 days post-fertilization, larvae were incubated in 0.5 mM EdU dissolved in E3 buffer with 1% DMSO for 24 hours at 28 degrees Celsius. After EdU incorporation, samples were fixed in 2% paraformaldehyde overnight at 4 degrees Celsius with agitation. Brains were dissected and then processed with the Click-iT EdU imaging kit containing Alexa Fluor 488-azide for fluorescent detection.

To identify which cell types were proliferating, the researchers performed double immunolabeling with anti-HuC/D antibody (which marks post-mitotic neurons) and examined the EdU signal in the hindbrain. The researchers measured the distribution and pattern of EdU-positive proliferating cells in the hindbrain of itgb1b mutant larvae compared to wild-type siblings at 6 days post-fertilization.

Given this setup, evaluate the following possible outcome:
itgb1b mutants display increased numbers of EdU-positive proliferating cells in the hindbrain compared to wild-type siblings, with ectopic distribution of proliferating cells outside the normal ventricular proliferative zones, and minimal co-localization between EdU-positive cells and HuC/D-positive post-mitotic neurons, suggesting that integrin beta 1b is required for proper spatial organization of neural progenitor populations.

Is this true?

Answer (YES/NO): NO